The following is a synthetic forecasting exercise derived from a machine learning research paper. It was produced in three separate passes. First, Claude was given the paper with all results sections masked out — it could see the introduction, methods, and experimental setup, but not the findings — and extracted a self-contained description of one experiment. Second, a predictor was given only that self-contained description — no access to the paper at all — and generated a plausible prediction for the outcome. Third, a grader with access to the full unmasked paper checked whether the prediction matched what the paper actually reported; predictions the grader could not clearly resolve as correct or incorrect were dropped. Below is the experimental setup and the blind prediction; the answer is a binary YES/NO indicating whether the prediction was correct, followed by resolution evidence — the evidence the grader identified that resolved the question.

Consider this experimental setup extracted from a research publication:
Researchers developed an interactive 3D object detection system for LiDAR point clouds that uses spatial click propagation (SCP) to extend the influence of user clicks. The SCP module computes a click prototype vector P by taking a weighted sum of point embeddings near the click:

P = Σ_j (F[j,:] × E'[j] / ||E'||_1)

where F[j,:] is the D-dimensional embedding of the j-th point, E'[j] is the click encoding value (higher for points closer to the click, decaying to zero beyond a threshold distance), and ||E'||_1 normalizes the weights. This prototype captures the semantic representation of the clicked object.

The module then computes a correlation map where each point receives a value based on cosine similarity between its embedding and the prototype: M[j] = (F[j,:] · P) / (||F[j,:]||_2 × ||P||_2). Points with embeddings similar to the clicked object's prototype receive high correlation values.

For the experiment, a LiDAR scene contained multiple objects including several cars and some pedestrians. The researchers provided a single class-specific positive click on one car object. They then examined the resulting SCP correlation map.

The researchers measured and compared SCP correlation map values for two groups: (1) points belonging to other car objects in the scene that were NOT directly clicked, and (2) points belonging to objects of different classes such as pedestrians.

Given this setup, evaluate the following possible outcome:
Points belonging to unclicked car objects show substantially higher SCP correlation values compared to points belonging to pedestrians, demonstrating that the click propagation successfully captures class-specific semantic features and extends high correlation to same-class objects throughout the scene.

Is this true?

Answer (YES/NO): YES